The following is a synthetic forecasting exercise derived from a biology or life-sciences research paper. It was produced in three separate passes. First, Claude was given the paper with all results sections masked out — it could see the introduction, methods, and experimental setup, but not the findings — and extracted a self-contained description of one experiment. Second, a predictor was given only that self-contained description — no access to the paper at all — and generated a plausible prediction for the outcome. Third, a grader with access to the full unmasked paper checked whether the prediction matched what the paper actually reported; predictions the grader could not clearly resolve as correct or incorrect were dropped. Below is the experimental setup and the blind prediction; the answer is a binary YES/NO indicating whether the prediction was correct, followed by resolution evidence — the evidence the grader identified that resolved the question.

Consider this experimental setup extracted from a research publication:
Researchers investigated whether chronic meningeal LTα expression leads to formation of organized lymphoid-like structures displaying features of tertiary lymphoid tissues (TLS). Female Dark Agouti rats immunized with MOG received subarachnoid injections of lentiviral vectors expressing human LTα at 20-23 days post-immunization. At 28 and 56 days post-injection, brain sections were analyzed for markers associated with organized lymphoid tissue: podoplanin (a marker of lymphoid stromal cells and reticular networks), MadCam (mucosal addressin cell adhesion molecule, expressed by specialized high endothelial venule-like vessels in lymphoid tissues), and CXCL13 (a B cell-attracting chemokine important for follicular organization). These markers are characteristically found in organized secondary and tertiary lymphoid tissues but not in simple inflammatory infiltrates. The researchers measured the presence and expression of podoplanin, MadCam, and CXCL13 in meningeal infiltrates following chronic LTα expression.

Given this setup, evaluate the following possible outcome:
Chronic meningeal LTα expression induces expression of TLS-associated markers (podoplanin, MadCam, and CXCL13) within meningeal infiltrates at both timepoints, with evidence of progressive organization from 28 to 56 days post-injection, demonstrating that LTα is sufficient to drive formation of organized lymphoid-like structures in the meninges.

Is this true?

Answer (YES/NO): NO